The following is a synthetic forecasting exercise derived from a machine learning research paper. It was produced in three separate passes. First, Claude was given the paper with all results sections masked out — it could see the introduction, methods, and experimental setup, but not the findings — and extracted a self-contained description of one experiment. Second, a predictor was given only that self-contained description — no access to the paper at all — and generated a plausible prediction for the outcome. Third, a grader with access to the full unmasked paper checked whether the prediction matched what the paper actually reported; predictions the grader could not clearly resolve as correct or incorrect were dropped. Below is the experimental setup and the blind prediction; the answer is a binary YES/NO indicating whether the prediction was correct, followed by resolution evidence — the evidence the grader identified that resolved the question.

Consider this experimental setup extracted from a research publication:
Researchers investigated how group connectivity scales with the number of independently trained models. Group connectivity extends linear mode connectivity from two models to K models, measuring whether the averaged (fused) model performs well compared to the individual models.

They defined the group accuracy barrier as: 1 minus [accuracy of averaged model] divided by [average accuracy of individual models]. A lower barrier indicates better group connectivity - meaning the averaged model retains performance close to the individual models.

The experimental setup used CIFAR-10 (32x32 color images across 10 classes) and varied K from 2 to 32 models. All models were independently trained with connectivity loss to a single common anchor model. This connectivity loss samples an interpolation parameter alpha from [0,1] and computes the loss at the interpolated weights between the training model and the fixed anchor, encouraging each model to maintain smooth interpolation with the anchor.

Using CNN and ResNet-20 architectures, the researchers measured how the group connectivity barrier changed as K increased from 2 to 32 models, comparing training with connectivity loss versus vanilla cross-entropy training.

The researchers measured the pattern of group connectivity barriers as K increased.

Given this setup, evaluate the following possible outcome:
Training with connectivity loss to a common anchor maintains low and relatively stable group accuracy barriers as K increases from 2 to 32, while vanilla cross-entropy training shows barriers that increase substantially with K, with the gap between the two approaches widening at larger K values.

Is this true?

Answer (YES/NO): NO